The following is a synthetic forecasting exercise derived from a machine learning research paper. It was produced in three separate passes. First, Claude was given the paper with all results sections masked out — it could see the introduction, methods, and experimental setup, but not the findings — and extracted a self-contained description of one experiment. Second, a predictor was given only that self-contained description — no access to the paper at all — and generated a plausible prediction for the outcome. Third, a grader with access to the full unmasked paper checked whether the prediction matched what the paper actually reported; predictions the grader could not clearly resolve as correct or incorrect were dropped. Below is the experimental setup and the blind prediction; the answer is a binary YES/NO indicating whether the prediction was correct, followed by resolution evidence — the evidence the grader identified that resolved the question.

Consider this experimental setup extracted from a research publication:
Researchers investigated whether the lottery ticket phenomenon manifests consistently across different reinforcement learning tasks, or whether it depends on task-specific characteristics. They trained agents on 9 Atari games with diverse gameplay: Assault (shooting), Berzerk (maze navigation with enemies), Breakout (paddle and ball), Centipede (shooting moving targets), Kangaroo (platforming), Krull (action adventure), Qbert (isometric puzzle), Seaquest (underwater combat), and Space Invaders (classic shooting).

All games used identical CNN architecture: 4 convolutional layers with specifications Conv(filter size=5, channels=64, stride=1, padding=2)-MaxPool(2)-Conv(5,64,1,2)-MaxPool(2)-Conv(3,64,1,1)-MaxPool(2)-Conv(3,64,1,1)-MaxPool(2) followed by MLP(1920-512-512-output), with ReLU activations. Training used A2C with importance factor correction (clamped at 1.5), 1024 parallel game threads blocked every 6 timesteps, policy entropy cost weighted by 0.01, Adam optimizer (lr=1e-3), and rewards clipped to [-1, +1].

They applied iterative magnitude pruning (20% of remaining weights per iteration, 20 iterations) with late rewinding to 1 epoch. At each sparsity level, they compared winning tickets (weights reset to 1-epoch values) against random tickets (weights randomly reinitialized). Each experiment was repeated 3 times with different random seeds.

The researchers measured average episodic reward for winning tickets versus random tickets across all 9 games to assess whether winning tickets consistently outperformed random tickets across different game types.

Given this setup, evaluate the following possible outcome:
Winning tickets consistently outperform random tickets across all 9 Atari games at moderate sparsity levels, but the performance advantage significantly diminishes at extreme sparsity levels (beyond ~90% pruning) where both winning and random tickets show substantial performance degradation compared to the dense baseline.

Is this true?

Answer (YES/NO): NO